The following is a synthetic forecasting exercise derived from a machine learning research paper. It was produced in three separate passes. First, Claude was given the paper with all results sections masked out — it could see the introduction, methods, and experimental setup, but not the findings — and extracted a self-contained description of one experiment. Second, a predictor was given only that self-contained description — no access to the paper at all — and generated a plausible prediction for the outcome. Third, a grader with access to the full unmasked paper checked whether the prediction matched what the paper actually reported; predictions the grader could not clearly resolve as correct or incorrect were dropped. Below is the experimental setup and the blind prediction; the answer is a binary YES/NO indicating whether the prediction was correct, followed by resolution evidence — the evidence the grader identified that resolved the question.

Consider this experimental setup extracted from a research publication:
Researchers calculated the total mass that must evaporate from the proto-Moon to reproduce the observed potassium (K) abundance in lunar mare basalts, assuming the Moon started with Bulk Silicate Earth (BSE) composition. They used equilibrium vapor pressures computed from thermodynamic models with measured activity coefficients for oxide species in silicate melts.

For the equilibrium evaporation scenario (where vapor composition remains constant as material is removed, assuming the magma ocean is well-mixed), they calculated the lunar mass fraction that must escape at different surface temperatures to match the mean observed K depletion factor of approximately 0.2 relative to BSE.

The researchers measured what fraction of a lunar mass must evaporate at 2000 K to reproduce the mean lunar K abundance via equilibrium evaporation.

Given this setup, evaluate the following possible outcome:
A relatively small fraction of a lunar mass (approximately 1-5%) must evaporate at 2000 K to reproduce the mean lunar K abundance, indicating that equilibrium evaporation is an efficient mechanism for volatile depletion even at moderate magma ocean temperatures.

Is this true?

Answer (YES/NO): NO